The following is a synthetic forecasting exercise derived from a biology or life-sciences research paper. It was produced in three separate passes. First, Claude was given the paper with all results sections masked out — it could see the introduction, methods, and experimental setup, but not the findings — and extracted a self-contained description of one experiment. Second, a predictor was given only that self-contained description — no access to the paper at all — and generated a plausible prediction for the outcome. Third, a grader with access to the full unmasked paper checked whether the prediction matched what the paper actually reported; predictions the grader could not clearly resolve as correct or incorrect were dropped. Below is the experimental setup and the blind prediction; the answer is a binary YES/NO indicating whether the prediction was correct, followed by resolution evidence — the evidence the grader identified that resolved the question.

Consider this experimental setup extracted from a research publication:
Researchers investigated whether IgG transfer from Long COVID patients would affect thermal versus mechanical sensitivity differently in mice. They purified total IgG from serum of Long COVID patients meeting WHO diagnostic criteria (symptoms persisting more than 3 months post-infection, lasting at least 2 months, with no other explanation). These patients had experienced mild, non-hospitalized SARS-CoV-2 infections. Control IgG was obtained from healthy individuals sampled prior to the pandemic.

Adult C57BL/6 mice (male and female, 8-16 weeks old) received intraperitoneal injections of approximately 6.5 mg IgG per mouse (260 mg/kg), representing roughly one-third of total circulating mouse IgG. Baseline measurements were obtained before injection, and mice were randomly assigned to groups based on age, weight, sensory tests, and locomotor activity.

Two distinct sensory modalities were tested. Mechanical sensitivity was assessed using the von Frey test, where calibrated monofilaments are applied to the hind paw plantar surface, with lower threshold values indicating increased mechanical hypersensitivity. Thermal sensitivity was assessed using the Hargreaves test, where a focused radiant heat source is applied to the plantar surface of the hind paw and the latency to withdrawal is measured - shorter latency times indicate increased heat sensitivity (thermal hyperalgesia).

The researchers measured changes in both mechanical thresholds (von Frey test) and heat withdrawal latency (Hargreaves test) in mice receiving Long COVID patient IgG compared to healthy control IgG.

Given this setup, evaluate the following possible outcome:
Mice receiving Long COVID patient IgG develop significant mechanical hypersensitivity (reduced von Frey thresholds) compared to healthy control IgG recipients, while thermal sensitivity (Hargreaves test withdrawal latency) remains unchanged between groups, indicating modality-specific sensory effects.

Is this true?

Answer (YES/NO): NO